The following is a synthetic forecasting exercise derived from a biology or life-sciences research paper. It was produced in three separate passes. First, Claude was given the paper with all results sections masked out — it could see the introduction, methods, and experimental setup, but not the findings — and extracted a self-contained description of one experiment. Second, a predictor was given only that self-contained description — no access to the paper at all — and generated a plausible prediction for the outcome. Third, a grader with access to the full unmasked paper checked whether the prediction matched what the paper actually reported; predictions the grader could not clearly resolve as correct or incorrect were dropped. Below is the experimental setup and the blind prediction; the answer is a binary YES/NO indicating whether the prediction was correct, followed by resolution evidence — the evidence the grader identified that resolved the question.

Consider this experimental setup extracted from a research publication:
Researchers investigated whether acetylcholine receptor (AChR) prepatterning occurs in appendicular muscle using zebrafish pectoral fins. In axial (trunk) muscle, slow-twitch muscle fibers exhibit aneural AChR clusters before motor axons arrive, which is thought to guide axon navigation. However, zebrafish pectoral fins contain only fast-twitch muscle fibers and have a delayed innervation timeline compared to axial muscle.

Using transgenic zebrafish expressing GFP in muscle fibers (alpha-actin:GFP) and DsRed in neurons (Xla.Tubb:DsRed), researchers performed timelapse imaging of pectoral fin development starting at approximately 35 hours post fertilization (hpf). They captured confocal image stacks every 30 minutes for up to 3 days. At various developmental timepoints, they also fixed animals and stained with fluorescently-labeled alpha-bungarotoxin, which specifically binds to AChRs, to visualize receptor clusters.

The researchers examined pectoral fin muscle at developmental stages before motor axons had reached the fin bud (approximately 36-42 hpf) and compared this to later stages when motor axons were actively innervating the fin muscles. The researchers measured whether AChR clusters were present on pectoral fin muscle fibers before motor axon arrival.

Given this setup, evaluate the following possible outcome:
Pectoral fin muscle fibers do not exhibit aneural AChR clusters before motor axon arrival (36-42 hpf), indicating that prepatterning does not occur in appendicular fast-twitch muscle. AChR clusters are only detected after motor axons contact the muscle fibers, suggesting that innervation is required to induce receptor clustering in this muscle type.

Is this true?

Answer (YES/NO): NO